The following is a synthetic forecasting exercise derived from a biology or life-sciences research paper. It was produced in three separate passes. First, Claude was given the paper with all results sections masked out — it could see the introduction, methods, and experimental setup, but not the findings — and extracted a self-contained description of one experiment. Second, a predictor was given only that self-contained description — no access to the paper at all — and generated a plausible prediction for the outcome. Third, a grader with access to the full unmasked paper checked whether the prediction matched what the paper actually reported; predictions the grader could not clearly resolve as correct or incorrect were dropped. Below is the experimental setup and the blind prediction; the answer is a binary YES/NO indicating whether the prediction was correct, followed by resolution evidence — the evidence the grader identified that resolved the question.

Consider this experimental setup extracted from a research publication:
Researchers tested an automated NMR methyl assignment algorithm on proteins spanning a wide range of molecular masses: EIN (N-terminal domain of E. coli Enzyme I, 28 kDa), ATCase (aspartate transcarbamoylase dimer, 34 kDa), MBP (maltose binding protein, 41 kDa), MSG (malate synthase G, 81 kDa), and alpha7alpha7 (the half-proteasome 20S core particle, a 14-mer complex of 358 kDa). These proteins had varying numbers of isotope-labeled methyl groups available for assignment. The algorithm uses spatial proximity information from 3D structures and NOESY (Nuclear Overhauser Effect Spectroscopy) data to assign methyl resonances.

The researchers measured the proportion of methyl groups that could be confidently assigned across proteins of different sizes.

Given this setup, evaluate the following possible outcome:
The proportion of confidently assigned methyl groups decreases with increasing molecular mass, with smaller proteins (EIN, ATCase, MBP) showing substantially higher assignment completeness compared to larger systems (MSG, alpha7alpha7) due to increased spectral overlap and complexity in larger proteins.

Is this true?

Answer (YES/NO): NO